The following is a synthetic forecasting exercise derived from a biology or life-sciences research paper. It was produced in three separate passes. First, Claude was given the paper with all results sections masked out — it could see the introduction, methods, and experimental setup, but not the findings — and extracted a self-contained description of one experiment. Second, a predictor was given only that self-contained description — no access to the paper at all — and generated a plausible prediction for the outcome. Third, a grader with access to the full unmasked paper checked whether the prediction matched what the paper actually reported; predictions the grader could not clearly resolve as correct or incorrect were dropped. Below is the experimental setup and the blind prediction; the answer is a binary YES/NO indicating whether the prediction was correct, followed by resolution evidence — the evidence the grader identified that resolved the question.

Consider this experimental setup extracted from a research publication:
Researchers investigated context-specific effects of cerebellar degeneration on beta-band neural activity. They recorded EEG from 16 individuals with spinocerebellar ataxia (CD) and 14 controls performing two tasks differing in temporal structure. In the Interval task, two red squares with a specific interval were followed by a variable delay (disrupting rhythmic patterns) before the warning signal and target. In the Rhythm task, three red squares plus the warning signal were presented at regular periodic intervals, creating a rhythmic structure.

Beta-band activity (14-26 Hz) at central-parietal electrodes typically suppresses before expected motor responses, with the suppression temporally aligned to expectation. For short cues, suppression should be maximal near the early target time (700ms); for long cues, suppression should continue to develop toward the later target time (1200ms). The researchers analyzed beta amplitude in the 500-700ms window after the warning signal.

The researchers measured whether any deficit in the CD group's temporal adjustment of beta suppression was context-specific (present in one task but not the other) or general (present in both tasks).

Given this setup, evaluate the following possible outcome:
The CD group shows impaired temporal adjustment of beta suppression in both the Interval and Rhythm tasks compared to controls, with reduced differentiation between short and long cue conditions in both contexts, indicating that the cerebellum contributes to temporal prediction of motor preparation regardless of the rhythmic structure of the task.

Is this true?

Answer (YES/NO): NO